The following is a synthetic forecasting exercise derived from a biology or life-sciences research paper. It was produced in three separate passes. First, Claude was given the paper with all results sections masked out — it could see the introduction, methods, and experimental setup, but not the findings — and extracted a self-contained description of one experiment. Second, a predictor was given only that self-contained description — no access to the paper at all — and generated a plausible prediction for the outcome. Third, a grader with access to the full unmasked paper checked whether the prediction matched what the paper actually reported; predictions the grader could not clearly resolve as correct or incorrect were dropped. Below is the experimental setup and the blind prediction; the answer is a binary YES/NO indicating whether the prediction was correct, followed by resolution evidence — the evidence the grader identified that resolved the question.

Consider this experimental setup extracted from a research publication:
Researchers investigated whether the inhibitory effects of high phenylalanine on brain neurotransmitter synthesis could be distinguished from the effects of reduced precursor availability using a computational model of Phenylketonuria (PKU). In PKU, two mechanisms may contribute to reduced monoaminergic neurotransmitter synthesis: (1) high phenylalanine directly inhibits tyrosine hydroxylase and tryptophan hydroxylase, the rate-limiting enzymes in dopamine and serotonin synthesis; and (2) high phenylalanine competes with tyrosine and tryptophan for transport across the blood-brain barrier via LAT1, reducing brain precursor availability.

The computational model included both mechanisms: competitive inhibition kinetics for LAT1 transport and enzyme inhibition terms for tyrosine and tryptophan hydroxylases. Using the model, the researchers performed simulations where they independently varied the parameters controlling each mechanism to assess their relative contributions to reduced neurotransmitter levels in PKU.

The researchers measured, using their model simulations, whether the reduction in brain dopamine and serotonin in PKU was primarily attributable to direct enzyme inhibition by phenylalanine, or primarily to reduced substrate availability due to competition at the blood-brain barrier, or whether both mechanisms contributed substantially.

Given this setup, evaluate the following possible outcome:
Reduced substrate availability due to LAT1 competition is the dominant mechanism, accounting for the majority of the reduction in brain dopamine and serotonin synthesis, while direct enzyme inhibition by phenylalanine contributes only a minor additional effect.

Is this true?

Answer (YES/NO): NO